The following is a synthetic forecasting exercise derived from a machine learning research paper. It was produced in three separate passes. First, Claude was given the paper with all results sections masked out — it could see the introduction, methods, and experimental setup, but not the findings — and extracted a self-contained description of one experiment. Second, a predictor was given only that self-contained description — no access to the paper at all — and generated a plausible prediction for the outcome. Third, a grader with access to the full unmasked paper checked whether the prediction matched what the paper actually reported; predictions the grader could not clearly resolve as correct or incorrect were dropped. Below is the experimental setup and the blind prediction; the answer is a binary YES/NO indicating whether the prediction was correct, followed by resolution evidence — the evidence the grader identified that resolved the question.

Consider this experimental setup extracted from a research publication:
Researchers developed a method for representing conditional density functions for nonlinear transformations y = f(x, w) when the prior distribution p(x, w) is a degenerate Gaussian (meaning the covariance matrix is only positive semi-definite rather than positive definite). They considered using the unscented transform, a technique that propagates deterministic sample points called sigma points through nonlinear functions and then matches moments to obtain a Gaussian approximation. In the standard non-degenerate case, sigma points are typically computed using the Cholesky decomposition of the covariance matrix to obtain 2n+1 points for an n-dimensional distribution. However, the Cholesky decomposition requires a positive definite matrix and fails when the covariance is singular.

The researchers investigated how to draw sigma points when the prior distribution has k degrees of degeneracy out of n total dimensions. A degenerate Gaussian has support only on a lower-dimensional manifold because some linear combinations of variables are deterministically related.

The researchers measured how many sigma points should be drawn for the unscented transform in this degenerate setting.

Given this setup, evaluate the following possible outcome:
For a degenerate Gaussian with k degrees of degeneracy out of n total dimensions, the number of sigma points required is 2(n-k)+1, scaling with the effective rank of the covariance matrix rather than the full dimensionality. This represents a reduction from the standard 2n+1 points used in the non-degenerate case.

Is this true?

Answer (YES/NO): YES